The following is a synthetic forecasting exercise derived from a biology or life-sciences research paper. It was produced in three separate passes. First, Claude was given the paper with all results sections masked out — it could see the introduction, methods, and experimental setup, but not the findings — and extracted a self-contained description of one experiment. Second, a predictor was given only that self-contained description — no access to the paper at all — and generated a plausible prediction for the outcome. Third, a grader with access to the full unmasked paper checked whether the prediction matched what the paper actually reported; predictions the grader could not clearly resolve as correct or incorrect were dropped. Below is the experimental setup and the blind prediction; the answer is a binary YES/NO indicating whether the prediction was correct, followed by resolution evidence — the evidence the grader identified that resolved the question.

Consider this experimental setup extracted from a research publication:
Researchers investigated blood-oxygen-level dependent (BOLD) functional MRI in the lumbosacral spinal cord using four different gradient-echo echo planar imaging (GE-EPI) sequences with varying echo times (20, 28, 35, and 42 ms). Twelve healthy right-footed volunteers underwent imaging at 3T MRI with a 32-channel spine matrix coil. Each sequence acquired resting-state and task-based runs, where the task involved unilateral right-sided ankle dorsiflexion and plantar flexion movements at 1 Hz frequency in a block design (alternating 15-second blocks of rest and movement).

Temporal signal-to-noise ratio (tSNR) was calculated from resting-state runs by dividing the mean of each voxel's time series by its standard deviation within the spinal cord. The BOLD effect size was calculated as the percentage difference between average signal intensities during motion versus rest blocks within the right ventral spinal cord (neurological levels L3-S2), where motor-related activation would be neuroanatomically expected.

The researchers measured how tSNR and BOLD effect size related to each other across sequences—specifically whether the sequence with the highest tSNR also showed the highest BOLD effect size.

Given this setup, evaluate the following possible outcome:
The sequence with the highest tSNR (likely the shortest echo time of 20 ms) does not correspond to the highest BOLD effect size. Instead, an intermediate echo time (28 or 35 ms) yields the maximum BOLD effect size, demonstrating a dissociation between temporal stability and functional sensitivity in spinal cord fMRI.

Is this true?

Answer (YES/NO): NO